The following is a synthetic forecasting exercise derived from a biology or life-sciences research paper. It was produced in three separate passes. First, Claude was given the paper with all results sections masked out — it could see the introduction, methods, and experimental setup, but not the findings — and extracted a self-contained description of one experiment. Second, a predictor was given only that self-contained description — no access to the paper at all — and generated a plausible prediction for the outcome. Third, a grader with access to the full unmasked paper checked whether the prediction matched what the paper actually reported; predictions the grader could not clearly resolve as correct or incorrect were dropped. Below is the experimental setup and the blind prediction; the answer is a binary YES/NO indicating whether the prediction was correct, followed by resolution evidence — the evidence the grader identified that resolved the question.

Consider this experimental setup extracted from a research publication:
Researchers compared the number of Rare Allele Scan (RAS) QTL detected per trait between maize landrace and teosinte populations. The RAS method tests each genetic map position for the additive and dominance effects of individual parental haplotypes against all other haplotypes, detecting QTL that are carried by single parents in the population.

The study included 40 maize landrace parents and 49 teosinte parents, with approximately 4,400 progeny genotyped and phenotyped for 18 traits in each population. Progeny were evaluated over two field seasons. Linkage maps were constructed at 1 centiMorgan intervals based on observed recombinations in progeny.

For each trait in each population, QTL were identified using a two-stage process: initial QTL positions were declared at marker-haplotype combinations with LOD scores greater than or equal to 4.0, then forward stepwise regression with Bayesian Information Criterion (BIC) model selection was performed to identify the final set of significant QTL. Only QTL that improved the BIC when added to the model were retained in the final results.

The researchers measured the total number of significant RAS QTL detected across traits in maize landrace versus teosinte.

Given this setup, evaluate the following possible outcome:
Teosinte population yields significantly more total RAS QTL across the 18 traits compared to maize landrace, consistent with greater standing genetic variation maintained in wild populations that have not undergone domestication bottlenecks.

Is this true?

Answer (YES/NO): YES